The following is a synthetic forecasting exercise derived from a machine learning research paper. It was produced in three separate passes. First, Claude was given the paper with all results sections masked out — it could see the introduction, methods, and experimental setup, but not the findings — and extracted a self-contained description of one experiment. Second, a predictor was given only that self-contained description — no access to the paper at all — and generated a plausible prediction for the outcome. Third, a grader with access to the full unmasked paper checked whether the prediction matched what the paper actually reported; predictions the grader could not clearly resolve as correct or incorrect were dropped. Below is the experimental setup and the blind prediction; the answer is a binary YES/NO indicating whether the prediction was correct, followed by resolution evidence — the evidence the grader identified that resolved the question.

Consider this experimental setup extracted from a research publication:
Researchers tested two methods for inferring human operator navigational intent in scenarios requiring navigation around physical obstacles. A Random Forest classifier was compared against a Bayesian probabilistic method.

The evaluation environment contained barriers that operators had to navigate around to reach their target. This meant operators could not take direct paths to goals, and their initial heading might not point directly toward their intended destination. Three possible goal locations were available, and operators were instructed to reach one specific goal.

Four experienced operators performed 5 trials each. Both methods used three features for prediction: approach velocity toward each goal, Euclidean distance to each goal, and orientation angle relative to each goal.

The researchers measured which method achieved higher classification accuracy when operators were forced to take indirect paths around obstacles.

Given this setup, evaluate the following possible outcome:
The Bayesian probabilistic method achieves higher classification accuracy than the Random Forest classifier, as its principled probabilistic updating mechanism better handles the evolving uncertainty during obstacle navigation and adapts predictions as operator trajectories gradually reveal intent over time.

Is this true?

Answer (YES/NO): YES